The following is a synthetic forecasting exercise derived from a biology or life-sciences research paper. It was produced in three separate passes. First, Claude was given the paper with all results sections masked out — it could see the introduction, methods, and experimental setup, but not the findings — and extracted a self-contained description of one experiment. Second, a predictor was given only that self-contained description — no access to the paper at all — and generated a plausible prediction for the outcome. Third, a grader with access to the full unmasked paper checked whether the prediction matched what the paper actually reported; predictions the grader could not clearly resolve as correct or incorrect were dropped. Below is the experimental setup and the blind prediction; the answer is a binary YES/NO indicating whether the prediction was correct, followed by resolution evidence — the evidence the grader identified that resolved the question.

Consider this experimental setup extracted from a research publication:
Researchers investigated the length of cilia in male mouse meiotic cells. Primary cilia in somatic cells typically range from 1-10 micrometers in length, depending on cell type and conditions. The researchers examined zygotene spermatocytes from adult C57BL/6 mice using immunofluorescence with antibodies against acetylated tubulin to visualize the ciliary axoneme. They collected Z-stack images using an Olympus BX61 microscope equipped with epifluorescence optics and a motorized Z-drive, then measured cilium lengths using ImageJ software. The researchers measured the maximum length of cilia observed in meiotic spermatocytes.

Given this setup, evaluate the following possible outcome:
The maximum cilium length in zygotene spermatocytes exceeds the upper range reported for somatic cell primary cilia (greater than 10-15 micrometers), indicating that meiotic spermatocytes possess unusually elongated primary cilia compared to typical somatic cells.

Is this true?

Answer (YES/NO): YES